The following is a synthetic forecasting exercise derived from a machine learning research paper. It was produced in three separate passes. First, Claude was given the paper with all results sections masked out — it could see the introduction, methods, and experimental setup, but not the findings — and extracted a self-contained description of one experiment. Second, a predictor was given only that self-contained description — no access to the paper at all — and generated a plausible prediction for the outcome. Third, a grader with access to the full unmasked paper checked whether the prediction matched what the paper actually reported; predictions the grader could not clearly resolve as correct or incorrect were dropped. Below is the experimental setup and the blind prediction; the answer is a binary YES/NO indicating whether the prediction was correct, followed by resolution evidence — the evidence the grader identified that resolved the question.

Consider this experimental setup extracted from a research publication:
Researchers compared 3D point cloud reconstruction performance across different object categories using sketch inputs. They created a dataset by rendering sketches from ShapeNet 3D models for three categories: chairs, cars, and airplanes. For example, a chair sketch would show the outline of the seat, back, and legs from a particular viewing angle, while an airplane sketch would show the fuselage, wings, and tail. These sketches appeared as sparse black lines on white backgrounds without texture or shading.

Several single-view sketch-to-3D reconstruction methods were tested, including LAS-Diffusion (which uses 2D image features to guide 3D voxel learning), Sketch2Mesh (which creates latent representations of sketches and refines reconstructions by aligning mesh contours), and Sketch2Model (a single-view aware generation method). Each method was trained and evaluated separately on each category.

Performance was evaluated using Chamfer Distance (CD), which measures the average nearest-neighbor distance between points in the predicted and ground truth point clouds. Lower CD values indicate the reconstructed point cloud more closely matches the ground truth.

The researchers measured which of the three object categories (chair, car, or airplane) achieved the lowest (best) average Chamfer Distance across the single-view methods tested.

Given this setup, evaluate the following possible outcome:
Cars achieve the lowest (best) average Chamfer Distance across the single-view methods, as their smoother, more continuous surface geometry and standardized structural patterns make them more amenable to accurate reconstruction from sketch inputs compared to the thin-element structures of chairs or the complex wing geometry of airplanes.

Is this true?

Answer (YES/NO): NO